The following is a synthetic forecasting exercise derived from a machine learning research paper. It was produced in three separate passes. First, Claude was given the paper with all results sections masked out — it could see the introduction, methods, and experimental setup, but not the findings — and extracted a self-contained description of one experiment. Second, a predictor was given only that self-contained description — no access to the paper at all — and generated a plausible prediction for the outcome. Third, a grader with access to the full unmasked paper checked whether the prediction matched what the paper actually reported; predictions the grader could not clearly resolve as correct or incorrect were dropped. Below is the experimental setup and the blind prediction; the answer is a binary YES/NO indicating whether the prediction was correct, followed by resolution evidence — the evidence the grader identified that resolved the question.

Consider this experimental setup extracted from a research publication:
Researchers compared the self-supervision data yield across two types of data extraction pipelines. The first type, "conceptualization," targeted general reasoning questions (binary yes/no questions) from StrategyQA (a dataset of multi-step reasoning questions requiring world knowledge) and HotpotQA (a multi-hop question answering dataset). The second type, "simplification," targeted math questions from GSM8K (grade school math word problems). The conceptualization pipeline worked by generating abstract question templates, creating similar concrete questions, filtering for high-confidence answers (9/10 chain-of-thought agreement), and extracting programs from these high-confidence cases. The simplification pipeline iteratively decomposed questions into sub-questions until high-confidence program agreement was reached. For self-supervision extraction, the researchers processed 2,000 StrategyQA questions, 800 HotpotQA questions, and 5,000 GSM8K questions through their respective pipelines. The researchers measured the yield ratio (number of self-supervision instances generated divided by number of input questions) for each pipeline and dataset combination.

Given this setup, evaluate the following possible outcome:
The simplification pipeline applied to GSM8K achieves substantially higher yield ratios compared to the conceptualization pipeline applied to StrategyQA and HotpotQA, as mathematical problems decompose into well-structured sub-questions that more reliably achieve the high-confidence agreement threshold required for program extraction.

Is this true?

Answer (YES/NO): NO